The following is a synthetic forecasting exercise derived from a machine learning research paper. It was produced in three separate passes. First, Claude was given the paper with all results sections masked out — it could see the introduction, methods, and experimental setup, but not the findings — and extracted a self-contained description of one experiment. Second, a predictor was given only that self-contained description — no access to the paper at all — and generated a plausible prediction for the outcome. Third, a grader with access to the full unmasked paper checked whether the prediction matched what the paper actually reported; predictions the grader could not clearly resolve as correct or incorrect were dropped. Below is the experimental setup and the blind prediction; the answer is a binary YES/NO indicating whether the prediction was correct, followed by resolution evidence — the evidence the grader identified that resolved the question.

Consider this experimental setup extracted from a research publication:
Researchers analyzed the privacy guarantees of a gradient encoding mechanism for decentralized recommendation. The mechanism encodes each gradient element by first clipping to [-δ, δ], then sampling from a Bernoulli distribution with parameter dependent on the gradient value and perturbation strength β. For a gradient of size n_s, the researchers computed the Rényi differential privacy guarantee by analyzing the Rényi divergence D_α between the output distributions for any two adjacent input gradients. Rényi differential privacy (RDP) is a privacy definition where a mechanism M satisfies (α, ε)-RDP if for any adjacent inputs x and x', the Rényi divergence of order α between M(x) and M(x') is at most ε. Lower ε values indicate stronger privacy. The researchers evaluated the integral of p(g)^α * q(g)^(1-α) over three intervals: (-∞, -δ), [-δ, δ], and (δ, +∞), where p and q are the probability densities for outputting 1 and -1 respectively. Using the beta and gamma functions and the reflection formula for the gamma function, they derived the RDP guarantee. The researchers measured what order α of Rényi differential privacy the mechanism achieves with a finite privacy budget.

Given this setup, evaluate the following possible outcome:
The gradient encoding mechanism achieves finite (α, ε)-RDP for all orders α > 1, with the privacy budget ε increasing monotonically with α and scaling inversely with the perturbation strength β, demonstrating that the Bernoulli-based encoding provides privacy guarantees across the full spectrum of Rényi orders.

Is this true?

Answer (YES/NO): NO